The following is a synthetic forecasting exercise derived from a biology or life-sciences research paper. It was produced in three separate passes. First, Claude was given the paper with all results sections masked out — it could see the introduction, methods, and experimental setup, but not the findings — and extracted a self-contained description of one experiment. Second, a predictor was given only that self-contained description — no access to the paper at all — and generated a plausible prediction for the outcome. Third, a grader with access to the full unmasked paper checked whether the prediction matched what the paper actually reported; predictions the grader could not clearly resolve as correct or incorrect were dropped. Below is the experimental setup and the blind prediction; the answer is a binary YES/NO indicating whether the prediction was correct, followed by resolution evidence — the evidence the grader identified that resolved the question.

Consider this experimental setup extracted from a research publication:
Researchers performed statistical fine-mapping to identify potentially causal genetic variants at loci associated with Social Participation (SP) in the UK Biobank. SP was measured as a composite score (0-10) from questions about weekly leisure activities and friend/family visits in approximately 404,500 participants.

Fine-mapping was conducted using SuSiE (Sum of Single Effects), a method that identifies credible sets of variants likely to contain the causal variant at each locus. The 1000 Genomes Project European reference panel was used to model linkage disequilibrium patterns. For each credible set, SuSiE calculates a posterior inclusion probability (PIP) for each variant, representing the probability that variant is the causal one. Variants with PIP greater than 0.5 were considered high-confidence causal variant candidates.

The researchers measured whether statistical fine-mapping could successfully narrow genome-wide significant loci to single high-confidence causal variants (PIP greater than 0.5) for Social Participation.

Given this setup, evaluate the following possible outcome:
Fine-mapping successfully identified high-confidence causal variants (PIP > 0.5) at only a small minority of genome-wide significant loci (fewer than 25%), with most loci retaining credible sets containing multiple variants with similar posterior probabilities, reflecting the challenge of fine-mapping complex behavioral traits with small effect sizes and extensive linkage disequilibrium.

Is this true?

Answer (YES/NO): YES